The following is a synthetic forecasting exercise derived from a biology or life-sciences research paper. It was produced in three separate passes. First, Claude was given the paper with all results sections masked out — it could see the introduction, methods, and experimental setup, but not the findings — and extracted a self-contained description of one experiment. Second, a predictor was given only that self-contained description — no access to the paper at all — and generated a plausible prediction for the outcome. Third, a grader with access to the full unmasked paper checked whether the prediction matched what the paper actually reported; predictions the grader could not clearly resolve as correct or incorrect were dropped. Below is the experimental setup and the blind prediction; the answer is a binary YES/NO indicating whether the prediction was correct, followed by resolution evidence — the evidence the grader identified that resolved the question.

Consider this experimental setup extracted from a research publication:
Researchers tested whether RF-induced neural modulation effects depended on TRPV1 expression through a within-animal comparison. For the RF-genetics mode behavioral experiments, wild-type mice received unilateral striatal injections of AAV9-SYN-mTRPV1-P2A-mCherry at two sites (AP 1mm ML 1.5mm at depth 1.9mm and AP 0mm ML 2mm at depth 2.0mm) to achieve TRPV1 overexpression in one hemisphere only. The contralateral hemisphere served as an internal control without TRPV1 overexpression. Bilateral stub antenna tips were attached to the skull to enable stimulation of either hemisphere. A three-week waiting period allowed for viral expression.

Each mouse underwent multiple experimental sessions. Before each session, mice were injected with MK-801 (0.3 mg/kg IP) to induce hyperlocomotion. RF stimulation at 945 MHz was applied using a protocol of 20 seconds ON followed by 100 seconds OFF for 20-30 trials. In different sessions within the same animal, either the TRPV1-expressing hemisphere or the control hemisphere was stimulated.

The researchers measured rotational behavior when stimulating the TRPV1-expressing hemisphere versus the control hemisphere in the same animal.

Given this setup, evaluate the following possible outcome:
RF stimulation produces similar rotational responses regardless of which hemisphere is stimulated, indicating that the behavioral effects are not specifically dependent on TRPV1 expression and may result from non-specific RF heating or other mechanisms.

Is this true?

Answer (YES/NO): NO